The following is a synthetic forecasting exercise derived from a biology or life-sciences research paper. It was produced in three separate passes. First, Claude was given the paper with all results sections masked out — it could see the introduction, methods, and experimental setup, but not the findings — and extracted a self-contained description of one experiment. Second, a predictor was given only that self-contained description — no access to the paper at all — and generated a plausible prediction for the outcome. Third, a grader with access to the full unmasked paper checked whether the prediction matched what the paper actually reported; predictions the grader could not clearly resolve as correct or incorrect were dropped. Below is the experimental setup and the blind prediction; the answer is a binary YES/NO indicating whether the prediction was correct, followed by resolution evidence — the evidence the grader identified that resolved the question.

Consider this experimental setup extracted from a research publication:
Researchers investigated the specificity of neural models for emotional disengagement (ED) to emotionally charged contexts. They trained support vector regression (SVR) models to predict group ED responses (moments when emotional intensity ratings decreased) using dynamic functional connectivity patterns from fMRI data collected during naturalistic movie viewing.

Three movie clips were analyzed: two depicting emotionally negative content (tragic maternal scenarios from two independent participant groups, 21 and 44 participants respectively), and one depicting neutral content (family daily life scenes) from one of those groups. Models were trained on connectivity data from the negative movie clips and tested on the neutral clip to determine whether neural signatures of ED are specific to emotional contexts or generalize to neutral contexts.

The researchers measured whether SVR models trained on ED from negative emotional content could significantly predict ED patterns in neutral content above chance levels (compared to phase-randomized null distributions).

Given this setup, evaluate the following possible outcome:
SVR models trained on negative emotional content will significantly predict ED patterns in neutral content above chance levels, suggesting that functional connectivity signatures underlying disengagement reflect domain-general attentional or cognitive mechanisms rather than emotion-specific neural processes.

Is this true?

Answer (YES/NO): NO